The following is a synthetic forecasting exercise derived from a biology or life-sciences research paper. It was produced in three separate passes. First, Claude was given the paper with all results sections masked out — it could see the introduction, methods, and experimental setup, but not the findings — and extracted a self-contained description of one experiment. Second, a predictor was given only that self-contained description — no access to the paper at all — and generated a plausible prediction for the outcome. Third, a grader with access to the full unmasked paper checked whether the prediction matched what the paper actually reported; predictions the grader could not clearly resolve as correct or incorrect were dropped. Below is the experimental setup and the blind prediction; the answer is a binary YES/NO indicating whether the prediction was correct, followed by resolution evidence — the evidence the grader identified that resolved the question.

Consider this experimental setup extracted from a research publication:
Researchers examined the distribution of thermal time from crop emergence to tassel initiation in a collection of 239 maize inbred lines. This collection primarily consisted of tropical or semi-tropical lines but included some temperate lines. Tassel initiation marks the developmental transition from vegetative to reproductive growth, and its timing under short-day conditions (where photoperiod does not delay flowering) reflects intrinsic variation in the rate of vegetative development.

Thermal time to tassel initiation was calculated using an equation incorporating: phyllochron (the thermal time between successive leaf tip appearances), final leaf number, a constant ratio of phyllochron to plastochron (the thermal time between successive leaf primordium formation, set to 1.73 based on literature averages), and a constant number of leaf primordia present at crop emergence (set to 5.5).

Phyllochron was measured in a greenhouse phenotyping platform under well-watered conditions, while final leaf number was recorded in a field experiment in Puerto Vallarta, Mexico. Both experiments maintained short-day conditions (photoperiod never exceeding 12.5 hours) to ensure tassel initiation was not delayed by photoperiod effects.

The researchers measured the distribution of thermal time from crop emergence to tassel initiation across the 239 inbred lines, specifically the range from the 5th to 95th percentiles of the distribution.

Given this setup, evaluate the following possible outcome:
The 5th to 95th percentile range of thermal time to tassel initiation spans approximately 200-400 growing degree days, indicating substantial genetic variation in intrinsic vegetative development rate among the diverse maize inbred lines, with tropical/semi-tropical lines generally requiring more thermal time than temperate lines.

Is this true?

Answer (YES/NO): NO